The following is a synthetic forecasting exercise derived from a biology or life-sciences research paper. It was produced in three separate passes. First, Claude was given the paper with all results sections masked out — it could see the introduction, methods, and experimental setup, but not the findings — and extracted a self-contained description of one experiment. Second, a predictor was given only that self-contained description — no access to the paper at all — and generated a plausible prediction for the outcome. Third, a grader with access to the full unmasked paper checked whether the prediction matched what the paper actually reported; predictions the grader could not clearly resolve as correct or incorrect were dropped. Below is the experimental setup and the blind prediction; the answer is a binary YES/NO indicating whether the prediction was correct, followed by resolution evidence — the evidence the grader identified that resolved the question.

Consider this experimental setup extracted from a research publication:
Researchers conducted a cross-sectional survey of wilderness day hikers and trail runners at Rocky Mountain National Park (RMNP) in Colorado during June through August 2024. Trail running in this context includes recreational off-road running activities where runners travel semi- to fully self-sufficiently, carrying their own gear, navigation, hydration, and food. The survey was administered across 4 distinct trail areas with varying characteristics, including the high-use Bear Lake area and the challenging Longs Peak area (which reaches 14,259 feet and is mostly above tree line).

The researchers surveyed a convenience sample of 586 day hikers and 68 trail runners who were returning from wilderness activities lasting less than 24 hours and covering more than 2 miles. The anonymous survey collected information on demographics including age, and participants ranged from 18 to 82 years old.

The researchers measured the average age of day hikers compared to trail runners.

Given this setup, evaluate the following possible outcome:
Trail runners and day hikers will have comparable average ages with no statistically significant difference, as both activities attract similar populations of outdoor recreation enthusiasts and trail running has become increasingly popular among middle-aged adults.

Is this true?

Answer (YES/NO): NO